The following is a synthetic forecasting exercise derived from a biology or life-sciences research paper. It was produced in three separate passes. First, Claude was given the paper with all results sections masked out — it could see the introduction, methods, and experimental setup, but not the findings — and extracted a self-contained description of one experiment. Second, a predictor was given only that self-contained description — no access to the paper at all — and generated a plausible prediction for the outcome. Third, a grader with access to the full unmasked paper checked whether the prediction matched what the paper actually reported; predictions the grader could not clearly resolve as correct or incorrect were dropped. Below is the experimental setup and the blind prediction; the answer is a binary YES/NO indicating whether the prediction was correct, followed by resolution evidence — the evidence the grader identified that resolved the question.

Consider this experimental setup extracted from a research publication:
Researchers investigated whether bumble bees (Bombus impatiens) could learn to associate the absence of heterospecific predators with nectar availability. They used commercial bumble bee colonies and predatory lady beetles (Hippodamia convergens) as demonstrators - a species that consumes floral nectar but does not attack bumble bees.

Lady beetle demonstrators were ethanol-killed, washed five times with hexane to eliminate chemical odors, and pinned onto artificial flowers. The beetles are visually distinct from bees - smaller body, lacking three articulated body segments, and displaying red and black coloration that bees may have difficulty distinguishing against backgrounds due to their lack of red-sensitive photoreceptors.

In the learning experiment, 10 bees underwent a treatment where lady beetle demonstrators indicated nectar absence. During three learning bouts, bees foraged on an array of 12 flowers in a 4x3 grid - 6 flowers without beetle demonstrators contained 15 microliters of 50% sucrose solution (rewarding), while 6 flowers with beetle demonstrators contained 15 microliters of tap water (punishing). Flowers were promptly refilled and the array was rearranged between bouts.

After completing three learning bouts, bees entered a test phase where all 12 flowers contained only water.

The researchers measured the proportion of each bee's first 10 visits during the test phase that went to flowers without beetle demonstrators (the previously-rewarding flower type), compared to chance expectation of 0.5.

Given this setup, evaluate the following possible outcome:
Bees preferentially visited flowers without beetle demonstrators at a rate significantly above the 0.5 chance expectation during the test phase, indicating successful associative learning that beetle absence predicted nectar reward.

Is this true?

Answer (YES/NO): NO